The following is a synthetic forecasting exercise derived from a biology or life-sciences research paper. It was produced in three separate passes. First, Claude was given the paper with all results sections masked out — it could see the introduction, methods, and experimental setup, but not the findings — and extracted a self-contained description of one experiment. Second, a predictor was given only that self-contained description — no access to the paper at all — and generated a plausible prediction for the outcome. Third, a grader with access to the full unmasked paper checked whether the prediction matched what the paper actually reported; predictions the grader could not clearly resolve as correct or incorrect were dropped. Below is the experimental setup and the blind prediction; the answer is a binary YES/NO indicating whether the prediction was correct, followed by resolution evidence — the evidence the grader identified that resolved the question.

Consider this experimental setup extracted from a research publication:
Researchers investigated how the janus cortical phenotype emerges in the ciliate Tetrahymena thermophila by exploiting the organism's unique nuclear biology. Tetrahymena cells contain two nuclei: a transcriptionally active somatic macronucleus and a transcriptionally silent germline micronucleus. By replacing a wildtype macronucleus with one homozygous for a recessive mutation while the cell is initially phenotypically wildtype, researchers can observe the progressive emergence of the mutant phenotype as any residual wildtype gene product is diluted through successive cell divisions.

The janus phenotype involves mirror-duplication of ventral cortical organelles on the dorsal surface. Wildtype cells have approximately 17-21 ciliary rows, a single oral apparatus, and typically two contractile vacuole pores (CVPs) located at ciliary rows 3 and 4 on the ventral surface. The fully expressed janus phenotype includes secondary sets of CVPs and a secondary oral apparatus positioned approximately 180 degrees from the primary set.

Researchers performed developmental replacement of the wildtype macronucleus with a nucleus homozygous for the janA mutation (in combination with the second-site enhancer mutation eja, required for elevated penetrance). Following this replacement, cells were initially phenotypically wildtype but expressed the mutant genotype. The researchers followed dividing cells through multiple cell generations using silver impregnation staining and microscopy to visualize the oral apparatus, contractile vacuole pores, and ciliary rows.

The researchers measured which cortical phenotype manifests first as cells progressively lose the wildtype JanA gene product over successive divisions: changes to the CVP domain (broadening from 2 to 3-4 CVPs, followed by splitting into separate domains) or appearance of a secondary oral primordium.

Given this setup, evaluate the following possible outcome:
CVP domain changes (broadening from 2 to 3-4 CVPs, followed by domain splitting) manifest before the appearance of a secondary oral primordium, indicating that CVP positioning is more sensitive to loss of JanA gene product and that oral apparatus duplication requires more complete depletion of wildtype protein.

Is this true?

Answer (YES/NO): YES